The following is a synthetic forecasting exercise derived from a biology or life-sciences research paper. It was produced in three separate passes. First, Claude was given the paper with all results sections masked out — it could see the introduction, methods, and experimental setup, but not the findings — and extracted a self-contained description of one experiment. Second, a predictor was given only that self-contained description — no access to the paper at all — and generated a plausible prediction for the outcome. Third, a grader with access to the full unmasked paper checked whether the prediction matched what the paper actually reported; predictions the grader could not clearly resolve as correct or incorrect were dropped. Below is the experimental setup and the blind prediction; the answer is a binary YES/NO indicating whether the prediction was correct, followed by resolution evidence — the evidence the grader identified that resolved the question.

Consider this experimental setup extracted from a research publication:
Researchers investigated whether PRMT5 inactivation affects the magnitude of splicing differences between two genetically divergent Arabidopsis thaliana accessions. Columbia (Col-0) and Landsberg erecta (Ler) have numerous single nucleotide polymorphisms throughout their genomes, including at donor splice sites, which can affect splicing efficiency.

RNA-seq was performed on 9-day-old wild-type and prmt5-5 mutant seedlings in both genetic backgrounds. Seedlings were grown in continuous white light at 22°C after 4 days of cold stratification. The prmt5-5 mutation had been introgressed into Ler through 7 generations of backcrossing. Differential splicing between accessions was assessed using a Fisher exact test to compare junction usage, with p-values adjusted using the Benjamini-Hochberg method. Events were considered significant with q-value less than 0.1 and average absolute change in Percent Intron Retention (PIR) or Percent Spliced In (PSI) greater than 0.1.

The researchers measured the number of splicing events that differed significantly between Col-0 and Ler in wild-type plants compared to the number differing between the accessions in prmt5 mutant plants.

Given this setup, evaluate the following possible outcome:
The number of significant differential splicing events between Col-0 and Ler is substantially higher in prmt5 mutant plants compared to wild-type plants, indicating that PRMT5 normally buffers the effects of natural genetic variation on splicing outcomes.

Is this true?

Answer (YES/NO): YES